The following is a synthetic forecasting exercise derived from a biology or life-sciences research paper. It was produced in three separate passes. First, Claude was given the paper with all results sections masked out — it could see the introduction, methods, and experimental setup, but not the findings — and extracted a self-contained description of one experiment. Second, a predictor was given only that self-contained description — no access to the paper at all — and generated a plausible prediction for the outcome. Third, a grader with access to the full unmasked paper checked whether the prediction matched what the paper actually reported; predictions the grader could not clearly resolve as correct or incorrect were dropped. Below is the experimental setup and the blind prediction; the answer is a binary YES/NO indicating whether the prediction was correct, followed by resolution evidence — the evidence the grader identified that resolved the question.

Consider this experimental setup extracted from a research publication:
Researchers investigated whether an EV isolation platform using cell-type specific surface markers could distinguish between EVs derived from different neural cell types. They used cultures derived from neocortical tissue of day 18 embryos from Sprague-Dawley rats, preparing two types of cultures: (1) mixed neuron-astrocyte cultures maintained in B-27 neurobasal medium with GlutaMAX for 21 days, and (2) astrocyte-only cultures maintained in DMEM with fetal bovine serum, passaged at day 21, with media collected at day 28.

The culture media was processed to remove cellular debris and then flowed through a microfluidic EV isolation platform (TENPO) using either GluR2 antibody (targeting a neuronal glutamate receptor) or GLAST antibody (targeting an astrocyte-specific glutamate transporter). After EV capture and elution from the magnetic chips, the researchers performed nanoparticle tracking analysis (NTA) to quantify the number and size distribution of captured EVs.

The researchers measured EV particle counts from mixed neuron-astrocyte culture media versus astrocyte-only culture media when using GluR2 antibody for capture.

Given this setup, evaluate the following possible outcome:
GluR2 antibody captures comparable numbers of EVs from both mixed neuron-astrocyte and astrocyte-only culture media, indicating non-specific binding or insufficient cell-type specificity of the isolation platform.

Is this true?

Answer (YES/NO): NO